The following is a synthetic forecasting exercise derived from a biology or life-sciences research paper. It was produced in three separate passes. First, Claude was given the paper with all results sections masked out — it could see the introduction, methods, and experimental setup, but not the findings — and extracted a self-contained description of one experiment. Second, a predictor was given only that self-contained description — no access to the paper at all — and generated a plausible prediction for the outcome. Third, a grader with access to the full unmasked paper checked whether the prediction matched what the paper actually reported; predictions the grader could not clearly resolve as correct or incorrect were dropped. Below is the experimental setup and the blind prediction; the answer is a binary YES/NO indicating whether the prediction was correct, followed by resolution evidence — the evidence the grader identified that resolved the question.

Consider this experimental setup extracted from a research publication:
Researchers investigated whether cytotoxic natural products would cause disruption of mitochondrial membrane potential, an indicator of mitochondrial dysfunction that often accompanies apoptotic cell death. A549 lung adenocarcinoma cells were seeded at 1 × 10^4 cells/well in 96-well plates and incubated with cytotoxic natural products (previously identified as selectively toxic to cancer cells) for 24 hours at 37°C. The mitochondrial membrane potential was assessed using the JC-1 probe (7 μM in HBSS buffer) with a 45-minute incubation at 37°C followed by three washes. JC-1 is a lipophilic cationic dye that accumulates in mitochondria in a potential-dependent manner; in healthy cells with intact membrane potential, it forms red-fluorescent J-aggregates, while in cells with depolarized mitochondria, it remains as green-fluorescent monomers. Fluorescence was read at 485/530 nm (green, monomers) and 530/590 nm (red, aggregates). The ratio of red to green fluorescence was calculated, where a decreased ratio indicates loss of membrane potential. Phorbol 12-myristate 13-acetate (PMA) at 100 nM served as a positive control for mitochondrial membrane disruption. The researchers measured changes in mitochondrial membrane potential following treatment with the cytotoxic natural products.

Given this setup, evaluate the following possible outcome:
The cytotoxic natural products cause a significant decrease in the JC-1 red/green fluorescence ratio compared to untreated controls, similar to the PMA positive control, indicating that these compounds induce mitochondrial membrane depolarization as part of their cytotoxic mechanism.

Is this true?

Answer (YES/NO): YES